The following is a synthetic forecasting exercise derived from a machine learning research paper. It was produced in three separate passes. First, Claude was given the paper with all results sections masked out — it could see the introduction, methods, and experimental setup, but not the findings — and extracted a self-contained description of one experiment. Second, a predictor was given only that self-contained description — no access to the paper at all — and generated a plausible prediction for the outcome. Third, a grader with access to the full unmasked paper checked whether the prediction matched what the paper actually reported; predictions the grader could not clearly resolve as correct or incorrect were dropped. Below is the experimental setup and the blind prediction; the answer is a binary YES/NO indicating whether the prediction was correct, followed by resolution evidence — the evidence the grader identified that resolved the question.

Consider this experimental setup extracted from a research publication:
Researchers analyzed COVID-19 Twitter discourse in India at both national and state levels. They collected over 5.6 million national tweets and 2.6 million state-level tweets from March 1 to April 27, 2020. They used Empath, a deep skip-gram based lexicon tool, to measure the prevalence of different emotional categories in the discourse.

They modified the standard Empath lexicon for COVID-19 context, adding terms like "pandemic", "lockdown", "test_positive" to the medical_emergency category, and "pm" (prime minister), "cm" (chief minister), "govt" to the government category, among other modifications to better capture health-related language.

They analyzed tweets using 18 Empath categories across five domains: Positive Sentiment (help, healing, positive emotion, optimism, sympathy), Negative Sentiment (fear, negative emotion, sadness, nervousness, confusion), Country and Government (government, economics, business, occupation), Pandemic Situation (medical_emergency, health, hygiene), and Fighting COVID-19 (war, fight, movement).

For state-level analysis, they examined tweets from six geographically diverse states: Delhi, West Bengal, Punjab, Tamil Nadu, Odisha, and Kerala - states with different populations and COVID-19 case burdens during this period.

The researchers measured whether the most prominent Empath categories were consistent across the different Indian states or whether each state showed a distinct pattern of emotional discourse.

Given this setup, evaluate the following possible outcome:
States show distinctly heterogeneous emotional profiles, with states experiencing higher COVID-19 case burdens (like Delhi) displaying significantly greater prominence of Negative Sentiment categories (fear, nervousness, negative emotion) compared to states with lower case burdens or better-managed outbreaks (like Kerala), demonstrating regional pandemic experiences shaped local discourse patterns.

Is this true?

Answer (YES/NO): NO